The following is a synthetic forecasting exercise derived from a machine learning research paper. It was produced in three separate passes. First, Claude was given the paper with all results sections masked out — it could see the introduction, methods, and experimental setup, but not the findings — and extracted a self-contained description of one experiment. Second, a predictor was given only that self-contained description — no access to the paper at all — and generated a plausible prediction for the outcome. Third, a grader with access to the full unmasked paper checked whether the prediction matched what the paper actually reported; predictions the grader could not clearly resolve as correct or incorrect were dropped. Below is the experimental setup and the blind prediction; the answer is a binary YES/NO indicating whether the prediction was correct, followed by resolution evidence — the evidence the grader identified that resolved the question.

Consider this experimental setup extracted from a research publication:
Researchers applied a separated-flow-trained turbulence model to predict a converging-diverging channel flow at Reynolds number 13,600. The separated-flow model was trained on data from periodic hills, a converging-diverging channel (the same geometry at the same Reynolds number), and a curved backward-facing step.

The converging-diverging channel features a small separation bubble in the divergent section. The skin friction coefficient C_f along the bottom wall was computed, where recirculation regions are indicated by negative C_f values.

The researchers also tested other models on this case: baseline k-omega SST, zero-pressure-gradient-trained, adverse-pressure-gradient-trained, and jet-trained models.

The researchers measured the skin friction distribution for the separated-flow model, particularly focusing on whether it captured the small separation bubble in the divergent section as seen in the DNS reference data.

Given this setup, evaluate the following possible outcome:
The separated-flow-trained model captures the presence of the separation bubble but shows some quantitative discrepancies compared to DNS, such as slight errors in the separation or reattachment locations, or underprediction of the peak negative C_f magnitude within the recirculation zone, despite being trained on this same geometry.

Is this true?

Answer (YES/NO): NO